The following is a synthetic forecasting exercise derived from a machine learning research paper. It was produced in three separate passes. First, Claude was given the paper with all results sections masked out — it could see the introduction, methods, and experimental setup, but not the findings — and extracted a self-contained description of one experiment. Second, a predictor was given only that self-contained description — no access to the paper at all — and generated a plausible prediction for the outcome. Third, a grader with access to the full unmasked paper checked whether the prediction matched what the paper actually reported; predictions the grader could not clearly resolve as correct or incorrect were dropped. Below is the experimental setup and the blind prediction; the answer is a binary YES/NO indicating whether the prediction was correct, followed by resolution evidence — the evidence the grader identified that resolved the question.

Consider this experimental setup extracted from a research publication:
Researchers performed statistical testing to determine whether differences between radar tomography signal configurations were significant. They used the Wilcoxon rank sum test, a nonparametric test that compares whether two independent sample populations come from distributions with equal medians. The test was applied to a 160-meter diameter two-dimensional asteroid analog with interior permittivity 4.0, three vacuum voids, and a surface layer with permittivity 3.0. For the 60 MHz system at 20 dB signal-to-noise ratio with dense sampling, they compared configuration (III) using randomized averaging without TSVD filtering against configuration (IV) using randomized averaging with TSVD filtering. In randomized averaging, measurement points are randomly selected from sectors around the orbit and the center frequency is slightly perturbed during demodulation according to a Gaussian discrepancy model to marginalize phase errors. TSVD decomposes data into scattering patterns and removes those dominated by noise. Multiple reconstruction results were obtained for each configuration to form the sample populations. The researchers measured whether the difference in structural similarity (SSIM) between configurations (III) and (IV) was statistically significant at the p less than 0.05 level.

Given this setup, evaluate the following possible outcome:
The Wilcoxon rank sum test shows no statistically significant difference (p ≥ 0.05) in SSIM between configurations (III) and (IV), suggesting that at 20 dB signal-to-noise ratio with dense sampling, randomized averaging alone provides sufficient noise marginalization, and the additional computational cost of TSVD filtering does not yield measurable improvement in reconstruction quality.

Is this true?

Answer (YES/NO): YES